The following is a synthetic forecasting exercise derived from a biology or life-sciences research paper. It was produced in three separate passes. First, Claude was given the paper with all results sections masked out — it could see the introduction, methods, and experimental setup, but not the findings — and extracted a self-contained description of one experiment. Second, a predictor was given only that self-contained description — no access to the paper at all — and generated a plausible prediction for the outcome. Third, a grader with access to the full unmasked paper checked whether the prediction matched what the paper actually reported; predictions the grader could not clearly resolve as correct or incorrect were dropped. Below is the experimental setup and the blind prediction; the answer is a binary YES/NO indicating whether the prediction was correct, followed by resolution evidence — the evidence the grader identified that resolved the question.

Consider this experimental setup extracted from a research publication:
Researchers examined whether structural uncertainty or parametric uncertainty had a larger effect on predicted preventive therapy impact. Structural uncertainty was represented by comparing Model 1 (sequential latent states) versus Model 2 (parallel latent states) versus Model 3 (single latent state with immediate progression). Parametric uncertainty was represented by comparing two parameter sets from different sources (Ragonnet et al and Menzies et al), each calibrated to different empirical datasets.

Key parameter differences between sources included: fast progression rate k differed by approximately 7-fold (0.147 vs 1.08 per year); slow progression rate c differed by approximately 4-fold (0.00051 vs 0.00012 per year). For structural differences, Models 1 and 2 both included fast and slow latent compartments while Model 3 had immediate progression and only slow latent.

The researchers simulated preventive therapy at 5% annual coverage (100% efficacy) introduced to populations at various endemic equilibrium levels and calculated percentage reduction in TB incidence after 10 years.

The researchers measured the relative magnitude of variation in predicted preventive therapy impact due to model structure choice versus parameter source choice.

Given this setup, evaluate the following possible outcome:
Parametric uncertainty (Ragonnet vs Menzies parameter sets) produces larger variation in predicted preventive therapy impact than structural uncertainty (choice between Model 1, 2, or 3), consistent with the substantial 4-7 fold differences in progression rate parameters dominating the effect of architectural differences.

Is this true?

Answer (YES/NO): NO